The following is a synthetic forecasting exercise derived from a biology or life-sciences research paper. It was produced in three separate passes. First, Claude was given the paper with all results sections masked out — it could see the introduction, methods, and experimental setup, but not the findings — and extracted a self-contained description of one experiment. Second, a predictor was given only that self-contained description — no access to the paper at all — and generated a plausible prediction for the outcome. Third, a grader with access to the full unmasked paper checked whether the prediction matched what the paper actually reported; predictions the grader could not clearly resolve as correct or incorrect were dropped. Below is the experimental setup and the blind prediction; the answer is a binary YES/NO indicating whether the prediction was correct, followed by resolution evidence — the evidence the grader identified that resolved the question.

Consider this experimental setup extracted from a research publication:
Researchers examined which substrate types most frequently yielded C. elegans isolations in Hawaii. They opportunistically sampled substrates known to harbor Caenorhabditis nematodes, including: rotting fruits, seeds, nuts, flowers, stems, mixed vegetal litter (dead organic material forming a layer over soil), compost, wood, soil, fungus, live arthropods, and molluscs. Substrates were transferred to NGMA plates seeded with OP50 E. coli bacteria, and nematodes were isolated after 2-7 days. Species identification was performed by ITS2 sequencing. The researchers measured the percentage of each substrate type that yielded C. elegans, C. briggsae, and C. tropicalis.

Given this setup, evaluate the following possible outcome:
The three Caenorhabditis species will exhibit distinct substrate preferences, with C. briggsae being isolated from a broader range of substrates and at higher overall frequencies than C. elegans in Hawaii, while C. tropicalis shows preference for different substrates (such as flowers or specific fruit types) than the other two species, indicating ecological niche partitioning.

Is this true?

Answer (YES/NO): NO